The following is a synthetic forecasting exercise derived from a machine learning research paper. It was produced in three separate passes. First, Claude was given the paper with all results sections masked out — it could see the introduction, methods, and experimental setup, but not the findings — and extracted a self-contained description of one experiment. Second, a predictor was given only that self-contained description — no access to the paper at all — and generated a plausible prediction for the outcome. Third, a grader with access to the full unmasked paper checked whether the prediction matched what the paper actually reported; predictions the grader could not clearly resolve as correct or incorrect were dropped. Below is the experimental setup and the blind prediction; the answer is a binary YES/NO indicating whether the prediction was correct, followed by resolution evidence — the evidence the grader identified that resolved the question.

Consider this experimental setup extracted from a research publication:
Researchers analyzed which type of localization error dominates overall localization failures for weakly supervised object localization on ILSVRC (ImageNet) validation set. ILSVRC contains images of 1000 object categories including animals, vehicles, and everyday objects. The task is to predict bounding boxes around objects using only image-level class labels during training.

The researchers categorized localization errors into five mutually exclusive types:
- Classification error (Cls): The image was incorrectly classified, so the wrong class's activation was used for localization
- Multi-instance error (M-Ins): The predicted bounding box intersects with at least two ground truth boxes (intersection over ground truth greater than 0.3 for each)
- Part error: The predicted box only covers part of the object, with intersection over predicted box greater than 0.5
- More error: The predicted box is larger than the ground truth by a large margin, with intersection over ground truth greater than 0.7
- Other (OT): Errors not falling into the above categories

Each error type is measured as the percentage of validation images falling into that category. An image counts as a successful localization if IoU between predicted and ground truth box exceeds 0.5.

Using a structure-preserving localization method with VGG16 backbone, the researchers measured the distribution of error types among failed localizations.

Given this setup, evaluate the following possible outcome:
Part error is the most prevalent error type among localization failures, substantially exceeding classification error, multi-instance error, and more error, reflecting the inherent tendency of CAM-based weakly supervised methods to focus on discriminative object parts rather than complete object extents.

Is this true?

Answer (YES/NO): NO